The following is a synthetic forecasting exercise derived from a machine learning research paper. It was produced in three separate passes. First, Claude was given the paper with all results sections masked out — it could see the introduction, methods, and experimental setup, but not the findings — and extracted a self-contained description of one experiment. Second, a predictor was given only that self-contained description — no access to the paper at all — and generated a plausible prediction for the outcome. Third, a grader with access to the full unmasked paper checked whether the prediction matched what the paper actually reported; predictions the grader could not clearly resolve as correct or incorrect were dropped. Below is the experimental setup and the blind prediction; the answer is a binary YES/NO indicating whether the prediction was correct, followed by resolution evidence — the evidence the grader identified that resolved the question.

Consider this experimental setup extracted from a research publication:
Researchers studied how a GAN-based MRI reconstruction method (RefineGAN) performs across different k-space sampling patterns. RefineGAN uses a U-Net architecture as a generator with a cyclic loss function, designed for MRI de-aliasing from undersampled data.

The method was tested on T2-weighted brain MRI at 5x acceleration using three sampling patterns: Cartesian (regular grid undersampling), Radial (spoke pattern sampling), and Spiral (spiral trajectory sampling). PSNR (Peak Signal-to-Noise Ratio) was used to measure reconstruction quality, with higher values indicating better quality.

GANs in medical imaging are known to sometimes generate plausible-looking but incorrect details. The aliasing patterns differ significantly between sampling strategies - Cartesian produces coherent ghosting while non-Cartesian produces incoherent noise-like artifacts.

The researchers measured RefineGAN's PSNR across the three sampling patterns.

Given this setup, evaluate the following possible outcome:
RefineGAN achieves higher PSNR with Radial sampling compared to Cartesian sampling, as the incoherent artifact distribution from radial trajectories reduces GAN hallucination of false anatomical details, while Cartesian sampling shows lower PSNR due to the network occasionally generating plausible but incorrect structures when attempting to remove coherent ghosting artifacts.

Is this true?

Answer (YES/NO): YES